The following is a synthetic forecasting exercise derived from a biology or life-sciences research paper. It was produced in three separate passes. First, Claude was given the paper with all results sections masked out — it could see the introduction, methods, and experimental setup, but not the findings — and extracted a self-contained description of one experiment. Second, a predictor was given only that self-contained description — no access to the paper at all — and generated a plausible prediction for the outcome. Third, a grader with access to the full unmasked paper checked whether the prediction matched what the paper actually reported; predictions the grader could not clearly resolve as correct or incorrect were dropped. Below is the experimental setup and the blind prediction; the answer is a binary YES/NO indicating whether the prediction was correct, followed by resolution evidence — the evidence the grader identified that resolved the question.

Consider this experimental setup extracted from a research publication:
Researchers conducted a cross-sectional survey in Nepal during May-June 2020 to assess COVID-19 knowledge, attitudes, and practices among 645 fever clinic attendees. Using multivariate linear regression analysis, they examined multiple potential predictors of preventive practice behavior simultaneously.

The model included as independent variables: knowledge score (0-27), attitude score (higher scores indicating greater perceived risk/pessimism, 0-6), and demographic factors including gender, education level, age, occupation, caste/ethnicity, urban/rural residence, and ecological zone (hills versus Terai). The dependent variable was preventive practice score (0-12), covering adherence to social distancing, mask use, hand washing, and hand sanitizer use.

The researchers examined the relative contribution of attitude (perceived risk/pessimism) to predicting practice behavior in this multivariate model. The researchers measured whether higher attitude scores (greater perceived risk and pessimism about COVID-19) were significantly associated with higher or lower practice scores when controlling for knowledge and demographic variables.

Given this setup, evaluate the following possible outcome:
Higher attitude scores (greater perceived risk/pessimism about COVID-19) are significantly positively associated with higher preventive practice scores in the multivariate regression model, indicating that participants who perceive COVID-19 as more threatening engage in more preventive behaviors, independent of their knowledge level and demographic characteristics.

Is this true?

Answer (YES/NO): NO